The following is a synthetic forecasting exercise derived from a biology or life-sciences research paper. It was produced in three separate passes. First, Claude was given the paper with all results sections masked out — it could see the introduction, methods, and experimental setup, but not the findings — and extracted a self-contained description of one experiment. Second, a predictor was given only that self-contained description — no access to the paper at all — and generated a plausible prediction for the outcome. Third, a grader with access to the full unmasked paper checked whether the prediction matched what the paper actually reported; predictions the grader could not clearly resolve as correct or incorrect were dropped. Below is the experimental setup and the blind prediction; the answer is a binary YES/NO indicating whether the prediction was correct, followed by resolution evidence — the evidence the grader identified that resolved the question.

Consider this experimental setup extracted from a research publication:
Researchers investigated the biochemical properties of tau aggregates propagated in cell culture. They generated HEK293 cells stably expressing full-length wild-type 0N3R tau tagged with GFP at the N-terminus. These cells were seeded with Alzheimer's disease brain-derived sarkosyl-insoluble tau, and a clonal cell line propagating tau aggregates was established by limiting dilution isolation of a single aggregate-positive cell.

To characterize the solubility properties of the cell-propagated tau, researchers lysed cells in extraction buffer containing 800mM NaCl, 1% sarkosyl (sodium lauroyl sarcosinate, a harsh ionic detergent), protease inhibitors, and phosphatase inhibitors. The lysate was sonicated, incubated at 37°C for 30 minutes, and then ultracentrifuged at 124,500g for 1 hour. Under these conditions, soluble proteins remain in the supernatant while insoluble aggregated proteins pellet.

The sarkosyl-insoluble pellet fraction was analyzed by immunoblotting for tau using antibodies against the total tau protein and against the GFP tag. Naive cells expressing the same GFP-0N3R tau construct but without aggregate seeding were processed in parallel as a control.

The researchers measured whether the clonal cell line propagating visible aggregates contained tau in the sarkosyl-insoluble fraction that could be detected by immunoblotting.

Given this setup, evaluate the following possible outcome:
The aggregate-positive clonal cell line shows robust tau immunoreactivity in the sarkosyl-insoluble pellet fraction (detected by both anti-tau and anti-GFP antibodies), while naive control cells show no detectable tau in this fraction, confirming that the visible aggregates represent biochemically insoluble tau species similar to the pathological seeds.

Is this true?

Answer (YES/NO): YES